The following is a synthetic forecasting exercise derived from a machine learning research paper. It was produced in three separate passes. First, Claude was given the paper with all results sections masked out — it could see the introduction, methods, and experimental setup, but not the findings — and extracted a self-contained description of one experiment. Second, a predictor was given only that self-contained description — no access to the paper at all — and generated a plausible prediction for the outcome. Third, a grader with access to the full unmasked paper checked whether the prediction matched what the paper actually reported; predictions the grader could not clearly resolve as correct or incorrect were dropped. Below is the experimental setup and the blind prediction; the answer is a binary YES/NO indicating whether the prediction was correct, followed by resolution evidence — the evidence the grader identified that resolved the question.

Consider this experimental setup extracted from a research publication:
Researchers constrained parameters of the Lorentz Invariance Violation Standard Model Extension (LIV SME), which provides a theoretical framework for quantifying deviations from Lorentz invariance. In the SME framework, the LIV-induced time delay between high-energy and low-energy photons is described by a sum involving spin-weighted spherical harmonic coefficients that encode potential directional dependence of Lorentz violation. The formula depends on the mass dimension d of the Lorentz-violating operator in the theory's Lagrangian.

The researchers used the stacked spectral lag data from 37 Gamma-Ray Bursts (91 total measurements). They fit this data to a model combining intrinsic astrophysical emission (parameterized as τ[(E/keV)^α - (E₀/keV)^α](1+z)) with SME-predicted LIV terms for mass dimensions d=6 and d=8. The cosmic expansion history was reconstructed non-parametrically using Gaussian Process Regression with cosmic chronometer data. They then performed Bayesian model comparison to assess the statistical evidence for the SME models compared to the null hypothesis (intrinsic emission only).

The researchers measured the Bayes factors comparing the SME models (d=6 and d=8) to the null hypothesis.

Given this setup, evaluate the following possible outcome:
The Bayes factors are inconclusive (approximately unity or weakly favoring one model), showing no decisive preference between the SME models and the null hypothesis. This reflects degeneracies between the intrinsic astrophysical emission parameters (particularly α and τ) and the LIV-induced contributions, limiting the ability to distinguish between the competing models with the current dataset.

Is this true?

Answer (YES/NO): NO